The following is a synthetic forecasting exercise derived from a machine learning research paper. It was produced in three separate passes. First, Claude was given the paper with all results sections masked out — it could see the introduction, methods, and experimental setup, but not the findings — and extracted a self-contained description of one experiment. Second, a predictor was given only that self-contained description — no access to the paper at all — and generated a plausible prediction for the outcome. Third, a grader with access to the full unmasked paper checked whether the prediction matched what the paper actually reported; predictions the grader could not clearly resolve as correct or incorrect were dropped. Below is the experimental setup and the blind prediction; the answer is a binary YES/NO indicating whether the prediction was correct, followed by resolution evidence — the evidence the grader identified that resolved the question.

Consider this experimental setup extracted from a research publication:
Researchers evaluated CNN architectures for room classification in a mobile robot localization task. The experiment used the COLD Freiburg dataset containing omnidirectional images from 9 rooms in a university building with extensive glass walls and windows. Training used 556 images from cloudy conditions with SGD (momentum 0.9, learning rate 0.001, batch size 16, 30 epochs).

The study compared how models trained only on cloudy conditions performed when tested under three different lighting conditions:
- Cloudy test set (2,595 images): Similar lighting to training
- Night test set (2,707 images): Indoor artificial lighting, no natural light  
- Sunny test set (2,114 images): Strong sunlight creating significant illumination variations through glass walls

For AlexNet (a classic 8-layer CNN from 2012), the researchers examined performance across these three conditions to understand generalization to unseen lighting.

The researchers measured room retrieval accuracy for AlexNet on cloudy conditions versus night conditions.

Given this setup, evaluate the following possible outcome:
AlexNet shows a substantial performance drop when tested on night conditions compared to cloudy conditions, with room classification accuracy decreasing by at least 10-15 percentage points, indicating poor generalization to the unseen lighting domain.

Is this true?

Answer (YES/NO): NO